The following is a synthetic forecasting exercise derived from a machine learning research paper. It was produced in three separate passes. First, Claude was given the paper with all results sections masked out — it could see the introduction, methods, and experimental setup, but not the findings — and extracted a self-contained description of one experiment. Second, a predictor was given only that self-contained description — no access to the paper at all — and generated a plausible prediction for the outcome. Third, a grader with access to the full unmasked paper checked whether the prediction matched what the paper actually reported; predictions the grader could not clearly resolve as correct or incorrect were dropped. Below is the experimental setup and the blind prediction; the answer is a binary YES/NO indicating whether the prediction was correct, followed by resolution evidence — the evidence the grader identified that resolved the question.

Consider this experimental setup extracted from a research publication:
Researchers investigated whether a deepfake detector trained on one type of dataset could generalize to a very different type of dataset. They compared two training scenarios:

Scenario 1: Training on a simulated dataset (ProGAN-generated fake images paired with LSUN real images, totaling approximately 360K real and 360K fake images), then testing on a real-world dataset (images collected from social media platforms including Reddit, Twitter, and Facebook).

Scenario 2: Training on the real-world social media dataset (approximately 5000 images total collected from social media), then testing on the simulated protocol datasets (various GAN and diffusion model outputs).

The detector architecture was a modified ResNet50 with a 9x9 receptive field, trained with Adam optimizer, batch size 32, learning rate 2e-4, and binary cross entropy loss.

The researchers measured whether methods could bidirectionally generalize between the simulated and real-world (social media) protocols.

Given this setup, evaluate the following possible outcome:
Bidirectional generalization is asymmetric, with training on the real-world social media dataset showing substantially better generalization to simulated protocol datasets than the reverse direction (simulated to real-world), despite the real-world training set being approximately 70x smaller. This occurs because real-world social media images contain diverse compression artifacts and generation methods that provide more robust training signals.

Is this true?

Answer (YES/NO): NO